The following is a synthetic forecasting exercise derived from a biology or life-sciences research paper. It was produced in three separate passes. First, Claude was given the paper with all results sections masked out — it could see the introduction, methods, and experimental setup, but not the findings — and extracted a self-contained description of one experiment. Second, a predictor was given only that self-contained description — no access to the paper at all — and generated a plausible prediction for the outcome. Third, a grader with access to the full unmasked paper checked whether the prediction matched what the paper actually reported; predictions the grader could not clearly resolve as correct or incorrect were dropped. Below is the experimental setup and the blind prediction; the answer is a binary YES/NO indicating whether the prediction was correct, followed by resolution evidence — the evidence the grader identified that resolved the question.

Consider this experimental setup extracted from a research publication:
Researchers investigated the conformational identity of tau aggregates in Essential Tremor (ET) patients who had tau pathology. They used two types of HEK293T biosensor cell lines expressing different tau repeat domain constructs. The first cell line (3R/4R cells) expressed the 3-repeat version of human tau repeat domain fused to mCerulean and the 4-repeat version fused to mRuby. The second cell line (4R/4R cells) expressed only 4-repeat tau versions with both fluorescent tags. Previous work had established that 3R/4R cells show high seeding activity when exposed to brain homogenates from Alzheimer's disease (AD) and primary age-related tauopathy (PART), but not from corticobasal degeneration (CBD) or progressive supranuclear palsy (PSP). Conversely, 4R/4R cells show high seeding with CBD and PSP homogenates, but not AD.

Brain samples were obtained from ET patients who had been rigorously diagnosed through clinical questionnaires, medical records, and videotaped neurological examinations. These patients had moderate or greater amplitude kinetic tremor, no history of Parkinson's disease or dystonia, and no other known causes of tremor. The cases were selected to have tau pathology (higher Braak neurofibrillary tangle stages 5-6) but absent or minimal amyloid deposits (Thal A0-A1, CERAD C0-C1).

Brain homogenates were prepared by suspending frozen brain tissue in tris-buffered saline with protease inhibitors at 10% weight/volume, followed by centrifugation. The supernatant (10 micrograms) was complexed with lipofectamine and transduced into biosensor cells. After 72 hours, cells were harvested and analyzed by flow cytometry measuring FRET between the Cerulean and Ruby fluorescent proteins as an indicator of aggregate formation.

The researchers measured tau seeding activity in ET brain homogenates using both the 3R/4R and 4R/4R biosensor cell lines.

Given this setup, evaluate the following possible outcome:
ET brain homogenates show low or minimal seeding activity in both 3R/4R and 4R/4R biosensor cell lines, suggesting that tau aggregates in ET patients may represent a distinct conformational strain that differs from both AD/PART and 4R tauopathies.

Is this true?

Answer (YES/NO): NO